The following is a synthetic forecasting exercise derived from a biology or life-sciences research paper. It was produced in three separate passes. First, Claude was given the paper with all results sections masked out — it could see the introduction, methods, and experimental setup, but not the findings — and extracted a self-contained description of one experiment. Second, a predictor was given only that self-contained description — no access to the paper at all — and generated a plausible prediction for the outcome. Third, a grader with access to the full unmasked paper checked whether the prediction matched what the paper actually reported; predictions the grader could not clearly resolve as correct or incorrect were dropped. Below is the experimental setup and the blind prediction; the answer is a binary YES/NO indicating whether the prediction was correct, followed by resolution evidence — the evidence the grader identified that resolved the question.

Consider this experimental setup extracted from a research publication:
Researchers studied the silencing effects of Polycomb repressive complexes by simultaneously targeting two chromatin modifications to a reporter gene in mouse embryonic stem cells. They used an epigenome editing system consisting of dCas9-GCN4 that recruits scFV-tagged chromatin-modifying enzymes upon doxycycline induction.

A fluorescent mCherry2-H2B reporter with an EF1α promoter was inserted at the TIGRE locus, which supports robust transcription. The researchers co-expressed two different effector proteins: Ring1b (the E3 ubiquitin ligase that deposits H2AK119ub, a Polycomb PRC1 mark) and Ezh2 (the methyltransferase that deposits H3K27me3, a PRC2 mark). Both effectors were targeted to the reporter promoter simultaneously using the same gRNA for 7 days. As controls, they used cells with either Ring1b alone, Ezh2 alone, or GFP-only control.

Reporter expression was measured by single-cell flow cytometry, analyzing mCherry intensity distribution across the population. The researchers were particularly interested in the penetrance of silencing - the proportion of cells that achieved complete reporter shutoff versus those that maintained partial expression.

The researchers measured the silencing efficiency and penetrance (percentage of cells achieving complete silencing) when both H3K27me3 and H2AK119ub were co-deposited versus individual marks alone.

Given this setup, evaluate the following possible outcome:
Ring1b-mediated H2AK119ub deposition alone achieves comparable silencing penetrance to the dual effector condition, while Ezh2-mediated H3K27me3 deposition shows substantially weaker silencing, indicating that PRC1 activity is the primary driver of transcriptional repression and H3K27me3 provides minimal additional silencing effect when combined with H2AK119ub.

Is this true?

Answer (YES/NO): NO